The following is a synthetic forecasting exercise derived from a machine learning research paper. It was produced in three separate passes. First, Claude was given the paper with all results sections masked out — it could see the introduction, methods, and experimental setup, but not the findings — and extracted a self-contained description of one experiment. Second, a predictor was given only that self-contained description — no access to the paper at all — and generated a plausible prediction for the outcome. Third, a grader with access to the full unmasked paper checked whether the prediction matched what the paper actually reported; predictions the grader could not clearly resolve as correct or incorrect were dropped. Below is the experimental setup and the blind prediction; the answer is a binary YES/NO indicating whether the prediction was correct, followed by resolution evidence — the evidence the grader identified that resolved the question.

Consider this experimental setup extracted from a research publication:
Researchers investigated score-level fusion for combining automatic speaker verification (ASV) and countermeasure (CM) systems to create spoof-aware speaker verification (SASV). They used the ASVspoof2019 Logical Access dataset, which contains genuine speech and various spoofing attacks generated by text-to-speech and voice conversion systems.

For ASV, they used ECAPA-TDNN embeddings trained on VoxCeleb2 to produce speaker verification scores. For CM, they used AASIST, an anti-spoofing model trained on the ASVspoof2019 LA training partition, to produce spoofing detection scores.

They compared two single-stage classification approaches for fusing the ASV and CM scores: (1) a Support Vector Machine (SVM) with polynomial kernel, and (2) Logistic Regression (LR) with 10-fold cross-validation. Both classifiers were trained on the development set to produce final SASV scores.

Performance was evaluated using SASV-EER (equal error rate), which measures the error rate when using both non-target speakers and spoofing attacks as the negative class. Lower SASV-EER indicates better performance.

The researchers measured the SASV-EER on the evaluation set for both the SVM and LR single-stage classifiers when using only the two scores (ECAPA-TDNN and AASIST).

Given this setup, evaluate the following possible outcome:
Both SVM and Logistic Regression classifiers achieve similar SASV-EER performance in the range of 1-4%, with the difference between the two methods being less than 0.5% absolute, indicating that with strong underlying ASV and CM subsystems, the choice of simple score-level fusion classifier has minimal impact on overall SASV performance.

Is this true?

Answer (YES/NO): YES